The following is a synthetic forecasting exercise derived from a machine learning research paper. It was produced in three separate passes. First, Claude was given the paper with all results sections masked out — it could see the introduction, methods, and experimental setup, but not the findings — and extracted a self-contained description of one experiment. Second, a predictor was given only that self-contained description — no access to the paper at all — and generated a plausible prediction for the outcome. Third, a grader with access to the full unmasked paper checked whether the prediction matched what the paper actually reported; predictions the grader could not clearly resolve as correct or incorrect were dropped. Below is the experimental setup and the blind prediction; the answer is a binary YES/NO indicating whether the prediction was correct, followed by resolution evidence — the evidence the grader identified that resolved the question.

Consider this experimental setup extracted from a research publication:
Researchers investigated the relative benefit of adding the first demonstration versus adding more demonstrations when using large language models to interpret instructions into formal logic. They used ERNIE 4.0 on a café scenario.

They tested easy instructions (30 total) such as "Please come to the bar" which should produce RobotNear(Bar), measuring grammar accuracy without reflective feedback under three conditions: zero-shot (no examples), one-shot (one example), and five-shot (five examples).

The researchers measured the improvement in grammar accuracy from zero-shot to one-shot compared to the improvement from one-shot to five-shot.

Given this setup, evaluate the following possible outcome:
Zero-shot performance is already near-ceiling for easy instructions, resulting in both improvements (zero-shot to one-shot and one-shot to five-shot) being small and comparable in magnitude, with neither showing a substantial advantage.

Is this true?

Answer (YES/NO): NO